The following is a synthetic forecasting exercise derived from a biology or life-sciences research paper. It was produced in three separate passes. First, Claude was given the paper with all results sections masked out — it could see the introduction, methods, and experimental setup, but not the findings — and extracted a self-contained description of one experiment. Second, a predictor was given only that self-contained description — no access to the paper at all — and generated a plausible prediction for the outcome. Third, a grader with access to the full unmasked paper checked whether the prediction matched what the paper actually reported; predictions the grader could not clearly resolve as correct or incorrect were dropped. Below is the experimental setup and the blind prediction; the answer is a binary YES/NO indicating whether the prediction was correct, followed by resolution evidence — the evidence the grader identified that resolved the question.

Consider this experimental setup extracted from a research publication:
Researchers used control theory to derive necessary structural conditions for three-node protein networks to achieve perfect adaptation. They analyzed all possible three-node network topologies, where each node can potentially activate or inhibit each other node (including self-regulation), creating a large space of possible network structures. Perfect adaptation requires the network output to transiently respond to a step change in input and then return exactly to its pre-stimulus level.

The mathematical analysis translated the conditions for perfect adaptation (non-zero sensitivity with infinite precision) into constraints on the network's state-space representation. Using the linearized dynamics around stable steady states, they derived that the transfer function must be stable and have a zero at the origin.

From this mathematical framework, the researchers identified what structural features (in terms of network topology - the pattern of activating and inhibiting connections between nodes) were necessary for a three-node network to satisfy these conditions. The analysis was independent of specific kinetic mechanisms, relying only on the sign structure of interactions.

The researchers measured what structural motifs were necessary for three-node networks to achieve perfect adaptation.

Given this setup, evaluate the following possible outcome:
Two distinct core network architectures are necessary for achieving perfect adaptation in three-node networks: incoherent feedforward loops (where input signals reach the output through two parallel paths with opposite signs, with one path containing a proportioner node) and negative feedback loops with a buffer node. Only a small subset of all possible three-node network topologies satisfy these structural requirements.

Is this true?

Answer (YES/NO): YES